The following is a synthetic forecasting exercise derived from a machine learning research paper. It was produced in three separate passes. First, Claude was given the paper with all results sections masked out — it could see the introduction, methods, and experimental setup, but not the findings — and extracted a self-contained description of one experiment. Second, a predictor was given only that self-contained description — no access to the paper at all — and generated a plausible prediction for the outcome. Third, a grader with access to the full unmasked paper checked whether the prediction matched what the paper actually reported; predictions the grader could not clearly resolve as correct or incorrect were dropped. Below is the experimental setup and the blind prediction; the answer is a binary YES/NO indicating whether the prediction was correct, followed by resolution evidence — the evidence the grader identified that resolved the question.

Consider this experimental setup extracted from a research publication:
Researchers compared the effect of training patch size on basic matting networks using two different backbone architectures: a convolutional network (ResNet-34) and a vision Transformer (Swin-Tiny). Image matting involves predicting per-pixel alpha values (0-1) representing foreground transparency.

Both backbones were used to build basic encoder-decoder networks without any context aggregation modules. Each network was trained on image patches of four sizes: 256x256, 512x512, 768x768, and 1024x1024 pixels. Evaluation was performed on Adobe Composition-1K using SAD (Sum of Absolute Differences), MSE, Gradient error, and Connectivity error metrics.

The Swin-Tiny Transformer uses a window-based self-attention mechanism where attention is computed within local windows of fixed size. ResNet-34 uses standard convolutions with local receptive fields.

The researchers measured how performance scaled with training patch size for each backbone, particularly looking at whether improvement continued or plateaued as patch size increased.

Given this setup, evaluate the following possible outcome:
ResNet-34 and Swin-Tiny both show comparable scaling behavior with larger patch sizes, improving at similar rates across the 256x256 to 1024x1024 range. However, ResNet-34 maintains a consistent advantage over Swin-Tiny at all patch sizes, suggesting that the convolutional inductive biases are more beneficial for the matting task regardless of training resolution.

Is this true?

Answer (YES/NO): NO